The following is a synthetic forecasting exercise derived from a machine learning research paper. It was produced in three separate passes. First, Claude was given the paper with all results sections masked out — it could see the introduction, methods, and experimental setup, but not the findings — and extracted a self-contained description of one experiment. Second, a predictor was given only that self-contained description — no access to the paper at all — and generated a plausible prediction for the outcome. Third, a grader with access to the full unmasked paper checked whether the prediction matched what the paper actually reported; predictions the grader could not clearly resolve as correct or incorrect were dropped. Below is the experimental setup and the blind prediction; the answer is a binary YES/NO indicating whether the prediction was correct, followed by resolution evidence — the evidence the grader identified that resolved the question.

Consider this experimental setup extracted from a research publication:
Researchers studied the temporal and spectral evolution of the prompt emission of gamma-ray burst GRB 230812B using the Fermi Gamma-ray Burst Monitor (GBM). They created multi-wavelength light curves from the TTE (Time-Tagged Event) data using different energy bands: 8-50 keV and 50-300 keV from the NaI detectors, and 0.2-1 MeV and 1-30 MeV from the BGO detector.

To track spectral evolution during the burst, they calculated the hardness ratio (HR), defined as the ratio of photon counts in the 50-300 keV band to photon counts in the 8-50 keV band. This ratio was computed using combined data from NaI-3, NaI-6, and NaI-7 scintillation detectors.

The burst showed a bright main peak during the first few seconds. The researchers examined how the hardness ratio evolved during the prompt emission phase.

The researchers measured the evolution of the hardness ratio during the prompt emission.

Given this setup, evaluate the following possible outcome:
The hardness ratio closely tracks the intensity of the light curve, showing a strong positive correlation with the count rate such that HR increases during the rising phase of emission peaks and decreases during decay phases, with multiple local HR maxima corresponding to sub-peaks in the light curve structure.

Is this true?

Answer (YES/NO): NO